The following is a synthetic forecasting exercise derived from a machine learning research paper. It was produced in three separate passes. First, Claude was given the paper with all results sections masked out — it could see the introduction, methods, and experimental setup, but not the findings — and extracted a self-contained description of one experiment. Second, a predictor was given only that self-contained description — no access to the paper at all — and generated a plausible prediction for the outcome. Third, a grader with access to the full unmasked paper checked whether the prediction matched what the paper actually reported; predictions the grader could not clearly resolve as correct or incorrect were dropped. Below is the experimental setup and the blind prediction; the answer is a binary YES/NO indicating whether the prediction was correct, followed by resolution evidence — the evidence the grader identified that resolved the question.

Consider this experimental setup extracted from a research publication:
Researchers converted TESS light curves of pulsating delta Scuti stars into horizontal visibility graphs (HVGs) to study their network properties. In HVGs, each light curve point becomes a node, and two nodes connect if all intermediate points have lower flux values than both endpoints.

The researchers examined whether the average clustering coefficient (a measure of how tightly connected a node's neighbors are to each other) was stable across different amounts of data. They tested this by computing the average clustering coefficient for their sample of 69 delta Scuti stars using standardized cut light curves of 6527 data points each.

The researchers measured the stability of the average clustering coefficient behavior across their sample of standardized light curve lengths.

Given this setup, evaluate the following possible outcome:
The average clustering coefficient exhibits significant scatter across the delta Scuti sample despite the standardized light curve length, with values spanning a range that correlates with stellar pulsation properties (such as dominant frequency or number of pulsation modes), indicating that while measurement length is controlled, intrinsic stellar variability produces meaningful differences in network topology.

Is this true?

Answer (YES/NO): YES